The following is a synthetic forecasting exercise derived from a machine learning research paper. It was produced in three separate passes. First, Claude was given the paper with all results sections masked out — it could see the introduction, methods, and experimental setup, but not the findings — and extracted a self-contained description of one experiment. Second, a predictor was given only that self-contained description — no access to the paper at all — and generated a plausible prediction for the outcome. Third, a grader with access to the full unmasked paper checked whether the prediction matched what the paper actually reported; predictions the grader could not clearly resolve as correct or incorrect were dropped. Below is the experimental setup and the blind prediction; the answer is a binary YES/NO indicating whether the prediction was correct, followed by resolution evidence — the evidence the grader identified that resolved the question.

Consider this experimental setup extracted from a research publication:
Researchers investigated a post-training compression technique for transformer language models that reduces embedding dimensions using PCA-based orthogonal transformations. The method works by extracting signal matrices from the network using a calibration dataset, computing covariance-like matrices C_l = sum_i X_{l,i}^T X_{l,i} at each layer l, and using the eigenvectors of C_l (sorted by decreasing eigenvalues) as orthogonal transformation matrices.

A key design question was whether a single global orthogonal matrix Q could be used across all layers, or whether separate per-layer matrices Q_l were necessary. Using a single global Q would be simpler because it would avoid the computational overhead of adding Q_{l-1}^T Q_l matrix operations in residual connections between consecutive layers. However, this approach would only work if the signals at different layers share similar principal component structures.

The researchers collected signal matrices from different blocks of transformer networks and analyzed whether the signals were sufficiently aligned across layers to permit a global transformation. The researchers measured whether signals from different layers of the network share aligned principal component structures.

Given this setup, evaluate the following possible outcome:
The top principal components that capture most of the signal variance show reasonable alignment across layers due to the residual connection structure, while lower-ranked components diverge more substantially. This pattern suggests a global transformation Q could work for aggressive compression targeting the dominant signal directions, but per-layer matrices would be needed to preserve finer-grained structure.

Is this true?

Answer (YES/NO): NO